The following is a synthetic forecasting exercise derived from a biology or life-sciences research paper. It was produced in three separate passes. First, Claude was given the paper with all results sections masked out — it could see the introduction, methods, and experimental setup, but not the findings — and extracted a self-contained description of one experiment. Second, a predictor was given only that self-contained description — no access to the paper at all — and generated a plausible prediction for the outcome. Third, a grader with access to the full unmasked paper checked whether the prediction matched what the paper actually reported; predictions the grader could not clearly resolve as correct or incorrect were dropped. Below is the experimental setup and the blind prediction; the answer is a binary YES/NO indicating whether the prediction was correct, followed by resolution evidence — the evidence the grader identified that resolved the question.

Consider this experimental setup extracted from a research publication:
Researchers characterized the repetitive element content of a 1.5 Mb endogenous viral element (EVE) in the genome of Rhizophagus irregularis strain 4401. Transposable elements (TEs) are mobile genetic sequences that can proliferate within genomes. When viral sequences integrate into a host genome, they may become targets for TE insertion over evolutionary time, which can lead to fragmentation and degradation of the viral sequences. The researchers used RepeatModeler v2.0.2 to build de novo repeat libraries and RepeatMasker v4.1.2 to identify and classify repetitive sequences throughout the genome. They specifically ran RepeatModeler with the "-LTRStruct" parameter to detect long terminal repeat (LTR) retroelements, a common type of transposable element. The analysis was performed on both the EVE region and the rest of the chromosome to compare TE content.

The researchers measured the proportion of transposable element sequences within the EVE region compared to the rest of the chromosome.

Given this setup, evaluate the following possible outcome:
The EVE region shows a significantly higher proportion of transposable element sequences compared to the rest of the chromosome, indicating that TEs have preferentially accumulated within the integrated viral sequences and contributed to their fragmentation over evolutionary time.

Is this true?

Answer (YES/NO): NO